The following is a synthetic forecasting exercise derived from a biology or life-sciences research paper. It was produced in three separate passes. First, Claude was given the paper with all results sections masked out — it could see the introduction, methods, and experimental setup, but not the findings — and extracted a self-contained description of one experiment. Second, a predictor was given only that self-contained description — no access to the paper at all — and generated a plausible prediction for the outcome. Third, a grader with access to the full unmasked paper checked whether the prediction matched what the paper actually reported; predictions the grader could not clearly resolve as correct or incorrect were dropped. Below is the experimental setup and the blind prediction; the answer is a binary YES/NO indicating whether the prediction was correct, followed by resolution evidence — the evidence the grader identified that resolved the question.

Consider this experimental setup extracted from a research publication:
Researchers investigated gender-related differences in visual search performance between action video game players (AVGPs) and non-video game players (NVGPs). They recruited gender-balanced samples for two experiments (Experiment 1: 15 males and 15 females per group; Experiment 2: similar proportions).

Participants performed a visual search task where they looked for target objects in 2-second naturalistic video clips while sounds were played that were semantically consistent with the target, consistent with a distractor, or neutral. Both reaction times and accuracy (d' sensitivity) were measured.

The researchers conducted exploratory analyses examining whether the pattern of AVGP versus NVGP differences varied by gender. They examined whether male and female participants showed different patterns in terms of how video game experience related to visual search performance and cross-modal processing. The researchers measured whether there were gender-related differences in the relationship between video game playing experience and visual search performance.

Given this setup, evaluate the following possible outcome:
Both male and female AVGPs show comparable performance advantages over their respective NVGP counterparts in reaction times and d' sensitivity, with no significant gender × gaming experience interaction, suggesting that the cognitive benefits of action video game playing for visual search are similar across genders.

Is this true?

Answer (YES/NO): NO